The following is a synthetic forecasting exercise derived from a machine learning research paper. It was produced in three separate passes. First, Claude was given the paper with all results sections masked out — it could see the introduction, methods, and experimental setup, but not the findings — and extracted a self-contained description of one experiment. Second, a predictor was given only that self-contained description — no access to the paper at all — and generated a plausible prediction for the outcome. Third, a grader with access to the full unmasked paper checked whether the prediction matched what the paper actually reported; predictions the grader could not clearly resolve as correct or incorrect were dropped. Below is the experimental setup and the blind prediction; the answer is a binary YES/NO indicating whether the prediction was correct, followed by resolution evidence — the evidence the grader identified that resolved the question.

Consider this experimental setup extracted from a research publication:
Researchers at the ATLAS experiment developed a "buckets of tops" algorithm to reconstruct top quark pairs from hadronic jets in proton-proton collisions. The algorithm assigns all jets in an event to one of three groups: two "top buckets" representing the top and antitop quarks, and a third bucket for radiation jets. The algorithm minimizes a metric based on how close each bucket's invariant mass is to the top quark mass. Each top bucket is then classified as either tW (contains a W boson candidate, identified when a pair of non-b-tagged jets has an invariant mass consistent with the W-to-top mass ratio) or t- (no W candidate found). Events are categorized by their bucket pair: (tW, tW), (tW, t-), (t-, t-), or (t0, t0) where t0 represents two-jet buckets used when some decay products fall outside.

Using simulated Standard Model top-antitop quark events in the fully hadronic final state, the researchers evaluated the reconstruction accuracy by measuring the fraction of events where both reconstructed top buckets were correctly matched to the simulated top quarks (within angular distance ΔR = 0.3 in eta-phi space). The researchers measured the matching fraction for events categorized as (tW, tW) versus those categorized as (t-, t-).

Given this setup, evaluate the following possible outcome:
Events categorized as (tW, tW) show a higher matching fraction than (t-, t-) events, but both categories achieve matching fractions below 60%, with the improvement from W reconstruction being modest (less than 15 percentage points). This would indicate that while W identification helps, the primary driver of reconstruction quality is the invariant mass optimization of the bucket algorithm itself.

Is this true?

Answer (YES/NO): NO